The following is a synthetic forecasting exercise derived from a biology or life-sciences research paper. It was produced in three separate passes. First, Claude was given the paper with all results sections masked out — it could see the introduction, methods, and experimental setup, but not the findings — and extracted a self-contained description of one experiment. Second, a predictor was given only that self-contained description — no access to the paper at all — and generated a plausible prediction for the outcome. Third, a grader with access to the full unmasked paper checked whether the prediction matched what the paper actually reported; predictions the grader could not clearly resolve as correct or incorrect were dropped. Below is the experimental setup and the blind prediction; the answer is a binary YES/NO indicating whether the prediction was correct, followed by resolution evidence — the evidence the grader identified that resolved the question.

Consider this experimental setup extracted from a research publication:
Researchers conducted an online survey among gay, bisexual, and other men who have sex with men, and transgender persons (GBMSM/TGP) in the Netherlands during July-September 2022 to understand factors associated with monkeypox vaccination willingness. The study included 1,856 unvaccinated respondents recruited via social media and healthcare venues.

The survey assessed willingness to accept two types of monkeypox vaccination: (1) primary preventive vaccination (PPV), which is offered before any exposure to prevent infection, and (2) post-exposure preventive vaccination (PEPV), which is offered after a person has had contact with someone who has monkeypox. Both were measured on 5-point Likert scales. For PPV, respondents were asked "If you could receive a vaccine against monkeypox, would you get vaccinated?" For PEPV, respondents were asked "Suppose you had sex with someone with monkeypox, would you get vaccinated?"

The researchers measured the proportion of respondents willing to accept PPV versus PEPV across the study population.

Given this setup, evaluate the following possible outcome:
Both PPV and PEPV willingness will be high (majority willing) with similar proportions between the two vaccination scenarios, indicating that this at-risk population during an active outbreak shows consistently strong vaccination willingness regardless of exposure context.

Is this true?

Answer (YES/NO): NO